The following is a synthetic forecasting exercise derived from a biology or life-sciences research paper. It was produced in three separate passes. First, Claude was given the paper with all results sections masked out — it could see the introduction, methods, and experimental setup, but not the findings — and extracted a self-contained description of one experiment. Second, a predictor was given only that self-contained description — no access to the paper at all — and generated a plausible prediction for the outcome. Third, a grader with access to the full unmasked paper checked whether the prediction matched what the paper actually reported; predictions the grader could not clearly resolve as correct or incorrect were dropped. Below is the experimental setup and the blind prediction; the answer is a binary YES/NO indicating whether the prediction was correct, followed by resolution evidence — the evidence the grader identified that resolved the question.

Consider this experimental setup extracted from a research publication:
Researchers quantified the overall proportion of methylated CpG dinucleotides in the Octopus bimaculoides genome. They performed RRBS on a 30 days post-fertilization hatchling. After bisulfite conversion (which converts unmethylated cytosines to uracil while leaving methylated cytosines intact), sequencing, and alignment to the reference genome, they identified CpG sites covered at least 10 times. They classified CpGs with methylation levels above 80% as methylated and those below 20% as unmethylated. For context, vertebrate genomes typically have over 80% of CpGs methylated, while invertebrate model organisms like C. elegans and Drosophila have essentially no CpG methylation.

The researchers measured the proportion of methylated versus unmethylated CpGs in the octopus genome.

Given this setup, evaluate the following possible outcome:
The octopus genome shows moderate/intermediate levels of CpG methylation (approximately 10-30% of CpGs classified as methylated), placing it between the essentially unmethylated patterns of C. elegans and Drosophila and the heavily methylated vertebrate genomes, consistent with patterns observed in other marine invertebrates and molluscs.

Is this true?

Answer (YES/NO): NO